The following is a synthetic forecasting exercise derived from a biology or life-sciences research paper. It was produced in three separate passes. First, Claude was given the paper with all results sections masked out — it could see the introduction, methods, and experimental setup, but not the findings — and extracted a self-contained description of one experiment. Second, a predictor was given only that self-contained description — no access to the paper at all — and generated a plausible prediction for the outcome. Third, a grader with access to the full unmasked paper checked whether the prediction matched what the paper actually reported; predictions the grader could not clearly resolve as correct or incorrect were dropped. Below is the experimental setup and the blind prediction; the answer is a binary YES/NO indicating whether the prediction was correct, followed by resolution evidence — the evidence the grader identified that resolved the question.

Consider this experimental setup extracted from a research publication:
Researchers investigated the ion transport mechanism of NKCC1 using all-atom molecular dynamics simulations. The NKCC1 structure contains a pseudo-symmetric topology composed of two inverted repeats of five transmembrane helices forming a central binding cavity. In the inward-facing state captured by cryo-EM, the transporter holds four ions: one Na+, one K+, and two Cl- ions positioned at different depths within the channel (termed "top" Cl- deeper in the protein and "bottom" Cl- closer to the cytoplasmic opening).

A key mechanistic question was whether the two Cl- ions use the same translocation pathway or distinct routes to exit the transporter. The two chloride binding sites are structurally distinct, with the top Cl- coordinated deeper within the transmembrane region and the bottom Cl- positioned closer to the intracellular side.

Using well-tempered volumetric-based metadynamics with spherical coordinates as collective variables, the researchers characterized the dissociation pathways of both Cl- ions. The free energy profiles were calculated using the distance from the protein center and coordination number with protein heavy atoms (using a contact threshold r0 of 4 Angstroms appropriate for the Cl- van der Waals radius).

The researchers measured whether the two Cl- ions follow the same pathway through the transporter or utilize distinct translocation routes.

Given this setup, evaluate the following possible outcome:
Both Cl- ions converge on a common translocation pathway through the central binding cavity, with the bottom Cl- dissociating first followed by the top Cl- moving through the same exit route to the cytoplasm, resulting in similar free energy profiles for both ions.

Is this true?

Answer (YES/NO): NO